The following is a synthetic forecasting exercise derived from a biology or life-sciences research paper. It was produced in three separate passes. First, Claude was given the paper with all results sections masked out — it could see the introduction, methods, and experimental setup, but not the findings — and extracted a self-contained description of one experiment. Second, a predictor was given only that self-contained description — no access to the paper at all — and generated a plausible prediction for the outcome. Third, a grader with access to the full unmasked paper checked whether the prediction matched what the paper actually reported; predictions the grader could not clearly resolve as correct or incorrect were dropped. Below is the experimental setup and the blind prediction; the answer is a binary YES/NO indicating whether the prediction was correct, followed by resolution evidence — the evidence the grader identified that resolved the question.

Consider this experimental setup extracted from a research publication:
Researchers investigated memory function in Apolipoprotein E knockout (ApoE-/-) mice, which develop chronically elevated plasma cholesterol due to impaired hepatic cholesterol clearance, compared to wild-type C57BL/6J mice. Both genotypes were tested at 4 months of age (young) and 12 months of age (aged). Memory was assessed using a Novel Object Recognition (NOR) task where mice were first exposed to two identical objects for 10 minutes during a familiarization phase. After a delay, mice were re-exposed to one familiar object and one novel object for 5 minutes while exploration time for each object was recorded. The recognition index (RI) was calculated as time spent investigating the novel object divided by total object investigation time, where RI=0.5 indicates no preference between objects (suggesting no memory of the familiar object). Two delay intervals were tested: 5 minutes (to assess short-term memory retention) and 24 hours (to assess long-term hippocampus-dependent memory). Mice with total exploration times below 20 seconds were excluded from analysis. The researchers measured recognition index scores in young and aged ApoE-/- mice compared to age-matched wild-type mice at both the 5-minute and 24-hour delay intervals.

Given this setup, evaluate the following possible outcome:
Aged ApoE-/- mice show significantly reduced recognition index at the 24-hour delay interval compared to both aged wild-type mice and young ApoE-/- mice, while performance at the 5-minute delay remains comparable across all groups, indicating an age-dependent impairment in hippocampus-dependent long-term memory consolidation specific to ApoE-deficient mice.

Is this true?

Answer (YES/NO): YES